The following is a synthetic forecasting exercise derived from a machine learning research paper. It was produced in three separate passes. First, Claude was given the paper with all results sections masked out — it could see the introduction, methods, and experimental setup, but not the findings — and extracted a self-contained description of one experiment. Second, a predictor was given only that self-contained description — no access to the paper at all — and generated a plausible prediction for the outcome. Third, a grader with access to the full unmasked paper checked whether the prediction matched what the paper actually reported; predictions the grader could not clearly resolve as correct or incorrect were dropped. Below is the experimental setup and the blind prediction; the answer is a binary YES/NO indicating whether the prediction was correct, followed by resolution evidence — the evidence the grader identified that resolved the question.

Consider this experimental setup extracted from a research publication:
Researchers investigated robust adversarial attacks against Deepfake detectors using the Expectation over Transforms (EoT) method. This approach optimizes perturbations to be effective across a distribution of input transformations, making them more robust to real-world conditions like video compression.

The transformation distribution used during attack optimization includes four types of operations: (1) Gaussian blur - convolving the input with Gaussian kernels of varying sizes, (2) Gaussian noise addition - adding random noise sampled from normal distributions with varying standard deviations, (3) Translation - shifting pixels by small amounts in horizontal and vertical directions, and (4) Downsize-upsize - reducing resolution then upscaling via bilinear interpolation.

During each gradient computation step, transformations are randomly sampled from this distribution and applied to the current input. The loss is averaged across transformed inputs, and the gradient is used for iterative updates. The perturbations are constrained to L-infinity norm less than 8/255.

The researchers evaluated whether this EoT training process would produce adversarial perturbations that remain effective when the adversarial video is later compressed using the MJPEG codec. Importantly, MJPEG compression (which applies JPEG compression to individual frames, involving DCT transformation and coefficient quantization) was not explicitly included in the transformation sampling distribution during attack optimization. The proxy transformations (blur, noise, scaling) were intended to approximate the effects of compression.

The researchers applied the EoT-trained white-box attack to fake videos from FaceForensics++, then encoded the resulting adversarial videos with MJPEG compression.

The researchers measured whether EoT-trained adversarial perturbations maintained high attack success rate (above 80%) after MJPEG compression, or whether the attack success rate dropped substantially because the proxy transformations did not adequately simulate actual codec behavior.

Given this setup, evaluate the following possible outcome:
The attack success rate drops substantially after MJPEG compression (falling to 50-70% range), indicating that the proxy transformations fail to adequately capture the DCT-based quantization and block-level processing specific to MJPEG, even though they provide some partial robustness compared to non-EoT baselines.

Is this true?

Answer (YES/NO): NO